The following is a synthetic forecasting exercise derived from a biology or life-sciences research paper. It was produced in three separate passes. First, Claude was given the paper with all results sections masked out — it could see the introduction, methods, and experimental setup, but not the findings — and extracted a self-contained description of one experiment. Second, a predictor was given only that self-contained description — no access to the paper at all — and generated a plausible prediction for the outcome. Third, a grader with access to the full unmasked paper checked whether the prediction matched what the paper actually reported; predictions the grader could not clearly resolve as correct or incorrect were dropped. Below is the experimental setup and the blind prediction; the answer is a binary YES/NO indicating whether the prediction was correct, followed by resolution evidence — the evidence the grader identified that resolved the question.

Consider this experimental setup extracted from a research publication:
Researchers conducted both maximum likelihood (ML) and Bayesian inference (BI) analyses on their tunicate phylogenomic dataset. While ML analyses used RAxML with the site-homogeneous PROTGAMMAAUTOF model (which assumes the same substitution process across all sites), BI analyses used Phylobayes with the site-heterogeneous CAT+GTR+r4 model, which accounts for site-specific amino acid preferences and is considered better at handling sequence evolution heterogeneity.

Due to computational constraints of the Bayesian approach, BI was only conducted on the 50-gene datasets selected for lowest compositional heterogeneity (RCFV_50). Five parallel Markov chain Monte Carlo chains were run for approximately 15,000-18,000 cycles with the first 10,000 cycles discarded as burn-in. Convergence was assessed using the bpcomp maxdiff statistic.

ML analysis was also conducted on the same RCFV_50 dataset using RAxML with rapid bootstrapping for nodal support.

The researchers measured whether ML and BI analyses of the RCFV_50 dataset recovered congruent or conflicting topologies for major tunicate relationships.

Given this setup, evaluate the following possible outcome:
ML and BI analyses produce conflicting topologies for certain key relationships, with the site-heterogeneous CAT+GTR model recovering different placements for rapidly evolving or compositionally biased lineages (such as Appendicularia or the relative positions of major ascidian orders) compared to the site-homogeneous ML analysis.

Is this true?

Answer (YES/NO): NO